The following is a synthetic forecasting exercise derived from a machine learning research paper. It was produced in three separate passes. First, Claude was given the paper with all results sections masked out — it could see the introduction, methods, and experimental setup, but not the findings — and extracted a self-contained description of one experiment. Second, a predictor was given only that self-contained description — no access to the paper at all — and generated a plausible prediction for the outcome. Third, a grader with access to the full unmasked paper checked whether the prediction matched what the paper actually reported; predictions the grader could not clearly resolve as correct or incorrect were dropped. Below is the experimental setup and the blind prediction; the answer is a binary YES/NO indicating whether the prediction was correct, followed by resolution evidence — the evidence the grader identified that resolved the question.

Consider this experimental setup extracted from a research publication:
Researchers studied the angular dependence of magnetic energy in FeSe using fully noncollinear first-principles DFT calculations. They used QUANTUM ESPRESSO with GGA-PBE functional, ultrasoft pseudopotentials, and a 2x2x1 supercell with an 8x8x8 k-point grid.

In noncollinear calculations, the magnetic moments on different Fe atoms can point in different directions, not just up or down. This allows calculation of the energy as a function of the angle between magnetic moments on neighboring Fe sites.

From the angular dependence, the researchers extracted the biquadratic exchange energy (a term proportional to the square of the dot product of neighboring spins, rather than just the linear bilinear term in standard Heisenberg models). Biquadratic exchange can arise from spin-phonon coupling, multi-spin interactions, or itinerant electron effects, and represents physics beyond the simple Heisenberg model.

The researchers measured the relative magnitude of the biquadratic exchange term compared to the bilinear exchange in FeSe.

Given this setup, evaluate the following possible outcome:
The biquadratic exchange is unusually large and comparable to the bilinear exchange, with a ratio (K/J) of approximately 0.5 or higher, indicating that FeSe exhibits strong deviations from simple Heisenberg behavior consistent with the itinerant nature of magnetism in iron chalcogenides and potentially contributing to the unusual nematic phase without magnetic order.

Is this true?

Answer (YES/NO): NO